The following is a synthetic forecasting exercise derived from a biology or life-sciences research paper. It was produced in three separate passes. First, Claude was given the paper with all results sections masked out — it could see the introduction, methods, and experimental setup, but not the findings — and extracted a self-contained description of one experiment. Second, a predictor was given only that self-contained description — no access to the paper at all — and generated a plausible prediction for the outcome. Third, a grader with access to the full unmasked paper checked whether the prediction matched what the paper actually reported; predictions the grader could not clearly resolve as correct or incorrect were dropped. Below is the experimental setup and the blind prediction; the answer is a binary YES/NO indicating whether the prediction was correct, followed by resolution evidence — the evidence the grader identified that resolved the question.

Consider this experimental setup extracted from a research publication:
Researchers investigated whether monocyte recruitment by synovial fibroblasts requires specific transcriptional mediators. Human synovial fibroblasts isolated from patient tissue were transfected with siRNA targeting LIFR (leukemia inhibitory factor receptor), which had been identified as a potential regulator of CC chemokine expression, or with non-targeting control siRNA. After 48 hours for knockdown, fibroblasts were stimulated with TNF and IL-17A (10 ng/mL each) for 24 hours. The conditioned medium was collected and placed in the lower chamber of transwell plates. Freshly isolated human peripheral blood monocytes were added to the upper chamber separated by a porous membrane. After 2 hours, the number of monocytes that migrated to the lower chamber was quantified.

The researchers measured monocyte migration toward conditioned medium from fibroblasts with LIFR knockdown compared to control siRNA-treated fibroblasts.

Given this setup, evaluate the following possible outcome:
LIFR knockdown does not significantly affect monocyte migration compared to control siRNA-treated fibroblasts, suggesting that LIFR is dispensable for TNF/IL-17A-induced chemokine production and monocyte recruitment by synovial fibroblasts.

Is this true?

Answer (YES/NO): YES